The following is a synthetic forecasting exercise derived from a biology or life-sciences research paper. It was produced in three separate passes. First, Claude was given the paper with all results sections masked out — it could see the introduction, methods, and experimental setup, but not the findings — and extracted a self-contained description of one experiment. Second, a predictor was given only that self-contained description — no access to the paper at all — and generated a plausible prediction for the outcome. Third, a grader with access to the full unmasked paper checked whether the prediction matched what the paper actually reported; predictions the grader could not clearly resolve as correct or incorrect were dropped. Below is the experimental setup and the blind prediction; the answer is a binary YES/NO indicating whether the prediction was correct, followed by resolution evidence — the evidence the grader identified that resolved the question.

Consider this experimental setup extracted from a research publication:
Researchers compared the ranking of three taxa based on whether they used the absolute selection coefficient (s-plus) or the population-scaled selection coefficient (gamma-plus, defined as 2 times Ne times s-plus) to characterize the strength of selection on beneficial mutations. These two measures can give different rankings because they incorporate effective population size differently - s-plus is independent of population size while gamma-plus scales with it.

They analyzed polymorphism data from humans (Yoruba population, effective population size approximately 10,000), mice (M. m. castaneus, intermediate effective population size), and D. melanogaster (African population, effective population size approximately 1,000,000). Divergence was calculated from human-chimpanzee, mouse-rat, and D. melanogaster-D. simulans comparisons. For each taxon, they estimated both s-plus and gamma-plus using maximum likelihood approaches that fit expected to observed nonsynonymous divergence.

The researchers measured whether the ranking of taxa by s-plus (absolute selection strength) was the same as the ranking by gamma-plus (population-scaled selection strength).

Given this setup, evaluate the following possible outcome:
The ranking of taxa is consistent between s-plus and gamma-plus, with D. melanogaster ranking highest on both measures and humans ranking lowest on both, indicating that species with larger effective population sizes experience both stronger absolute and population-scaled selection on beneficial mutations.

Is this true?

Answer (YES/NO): NO